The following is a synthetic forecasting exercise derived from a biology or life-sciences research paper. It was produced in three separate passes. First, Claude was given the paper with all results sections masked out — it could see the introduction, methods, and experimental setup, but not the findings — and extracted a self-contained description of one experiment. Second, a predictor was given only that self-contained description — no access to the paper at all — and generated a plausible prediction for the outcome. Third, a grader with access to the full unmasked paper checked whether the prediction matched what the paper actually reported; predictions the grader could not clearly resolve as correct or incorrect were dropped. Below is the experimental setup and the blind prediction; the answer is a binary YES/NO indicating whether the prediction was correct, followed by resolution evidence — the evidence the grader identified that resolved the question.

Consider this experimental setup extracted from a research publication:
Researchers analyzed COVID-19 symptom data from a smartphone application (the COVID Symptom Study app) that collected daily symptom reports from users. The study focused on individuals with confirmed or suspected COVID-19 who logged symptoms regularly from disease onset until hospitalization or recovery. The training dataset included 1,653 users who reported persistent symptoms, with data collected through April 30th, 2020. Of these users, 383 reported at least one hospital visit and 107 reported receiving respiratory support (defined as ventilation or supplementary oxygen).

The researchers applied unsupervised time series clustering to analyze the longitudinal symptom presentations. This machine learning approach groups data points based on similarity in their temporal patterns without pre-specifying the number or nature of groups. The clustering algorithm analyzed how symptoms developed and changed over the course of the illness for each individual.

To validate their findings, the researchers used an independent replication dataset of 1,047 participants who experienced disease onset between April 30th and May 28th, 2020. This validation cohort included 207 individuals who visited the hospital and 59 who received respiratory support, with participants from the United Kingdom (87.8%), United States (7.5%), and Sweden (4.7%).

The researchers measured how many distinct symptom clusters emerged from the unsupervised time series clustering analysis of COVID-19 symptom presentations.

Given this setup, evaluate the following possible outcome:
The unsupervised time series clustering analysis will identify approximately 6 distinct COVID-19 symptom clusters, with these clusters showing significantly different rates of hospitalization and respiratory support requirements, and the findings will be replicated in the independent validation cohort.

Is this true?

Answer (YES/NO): YES